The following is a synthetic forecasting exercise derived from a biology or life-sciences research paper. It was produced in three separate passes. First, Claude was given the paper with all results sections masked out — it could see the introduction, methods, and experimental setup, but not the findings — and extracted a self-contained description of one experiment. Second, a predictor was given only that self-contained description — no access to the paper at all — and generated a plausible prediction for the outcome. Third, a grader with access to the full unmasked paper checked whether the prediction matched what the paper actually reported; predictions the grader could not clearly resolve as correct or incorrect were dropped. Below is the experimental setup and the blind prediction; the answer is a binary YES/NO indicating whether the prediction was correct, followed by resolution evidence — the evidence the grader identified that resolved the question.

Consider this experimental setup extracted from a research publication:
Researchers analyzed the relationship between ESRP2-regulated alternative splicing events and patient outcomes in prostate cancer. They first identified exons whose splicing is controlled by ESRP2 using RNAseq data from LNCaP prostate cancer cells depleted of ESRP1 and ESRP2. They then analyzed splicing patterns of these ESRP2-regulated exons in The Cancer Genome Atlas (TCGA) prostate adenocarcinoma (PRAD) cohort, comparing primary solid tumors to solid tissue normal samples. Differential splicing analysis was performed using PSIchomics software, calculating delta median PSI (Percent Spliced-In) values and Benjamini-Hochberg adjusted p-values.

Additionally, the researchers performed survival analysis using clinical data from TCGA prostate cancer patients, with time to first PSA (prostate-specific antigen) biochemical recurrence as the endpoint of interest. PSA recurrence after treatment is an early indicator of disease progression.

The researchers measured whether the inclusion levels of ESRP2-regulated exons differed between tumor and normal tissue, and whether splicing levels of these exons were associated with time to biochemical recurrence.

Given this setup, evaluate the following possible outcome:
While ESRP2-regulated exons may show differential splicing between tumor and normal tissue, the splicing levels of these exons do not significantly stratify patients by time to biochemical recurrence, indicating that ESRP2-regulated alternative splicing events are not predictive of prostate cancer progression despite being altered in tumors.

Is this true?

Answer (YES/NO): NO